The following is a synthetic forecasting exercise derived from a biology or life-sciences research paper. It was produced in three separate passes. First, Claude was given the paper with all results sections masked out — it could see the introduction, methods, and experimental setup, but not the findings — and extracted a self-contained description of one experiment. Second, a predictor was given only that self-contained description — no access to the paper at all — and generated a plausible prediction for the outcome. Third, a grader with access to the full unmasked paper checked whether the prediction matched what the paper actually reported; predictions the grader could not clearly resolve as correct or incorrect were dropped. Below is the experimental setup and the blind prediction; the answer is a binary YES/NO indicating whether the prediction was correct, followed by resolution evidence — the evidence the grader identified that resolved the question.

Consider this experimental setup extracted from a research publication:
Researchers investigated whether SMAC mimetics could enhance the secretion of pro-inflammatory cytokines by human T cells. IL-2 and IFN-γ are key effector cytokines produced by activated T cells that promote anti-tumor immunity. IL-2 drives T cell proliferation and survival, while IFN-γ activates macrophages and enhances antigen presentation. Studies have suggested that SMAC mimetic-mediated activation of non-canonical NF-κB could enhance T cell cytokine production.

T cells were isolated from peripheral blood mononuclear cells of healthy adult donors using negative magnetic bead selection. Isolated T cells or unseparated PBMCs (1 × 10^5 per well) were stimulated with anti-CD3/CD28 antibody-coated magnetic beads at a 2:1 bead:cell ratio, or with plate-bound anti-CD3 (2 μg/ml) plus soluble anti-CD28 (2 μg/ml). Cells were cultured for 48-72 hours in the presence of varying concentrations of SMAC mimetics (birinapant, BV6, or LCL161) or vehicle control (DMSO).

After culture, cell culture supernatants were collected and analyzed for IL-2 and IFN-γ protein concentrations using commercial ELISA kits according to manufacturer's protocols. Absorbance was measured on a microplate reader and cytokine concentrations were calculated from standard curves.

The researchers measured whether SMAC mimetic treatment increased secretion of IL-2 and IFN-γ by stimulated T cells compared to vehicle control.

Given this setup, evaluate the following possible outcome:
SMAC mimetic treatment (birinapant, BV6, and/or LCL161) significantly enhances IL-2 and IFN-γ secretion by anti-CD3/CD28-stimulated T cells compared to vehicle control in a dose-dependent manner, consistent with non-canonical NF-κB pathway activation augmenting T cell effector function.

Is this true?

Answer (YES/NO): NO